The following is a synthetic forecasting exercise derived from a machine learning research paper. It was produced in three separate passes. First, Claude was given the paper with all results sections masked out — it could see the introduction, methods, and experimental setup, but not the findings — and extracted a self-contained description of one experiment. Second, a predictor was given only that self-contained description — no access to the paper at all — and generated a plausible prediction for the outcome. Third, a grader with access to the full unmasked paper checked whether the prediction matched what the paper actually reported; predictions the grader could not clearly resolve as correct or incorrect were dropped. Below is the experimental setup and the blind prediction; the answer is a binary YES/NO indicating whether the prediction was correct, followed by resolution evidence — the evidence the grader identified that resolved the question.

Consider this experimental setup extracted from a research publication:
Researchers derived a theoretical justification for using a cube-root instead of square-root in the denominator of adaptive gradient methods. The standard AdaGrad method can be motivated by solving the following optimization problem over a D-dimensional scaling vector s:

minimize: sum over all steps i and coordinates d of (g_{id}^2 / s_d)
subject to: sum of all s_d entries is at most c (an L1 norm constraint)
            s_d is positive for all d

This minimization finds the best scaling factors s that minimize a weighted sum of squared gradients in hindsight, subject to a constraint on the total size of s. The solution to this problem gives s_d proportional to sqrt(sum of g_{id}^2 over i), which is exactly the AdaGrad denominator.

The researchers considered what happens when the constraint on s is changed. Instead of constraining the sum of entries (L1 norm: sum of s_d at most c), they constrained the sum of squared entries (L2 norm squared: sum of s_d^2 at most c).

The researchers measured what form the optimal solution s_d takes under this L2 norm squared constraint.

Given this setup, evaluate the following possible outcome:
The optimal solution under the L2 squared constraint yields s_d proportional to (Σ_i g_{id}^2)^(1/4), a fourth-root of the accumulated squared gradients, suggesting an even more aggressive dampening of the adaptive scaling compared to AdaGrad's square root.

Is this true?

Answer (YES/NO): NO